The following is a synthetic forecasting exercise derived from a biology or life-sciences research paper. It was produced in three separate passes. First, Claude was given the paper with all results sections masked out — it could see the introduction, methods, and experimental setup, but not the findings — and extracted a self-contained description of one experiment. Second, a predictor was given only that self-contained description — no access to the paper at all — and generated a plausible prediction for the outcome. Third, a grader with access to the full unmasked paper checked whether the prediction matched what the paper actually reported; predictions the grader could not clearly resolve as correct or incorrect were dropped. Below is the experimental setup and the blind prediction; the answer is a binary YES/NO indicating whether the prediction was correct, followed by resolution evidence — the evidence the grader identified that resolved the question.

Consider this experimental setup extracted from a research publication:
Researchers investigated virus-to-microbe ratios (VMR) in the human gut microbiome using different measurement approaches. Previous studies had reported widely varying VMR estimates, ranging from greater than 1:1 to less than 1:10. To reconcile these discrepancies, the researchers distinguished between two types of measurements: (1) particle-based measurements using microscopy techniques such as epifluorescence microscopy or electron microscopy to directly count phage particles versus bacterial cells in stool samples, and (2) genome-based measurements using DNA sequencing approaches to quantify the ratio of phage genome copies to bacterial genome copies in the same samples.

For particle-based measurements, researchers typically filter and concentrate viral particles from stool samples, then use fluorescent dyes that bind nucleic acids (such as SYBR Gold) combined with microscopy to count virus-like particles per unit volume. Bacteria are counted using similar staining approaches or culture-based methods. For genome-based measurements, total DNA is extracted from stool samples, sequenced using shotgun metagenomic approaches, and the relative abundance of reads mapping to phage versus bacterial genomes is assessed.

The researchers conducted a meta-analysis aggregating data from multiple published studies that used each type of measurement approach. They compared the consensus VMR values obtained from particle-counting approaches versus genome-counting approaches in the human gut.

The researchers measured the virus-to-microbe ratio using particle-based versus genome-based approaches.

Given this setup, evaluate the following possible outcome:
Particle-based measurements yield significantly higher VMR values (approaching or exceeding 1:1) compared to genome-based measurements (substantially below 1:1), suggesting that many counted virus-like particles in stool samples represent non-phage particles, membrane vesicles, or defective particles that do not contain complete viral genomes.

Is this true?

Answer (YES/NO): NO